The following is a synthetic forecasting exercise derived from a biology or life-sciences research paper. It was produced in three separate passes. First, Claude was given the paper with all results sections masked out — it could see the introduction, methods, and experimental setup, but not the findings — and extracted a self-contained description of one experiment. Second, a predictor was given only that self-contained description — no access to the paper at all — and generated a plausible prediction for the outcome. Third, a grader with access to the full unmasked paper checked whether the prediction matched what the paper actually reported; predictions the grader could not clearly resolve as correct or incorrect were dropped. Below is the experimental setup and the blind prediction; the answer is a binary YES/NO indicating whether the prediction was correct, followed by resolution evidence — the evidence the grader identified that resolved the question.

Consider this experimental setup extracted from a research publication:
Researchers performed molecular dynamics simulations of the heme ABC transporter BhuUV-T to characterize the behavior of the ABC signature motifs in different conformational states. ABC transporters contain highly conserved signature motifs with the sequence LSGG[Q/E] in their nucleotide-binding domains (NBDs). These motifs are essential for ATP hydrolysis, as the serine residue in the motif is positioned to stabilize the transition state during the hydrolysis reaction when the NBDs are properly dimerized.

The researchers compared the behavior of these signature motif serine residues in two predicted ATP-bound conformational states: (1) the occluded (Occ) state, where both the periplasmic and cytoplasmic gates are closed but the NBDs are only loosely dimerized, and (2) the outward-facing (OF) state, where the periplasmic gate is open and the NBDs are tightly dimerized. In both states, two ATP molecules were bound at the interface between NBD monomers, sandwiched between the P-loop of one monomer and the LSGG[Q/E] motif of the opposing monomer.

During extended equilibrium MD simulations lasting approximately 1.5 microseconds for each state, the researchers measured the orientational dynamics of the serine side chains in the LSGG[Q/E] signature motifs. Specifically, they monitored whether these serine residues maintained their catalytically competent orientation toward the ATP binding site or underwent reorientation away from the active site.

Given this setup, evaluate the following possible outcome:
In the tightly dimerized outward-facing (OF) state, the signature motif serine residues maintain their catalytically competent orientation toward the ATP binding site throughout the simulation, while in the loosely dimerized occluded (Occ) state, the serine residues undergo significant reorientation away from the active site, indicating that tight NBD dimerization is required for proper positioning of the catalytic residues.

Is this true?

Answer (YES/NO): YES